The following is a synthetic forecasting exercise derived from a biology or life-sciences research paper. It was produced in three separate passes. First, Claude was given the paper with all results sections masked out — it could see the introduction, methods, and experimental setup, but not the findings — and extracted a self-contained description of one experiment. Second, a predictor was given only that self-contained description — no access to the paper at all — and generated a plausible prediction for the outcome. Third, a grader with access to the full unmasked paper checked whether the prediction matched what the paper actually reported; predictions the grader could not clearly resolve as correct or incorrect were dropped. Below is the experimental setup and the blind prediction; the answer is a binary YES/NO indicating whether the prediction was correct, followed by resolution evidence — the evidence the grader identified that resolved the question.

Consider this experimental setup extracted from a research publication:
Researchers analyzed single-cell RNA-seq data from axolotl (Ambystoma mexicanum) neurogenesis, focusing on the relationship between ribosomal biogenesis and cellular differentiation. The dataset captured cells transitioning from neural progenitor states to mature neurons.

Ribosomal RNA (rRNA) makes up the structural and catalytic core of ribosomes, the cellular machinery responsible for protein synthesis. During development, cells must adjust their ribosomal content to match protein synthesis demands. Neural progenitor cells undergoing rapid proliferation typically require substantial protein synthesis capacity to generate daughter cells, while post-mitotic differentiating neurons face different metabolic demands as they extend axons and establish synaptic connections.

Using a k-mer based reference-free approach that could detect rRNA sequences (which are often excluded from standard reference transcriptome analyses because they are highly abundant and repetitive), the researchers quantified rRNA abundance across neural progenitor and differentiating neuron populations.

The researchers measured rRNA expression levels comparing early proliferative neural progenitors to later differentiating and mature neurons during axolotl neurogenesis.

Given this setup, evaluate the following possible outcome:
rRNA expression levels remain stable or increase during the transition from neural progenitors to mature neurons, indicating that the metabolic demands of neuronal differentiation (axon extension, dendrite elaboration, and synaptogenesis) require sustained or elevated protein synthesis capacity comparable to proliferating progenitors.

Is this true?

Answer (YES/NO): NO